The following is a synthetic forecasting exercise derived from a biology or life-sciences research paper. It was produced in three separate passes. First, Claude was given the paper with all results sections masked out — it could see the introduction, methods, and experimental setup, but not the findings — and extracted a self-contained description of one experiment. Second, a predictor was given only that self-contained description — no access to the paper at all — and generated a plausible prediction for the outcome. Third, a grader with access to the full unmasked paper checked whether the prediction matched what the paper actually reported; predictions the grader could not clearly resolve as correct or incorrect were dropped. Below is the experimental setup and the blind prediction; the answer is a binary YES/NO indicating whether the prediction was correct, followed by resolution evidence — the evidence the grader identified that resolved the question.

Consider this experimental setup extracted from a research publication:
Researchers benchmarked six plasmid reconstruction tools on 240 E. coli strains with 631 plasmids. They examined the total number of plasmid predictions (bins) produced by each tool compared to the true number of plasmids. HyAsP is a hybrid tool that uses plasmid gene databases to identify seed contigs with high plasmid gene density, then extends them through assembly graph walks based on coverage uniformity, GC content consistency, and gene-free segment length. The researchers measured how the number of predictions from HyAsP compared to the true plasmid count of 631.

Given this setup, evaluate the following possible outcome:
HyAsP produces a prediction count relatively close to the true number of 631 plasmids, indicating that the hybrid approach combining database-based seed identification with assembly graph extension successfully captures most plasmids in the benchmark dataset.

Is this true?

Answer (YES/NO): NO